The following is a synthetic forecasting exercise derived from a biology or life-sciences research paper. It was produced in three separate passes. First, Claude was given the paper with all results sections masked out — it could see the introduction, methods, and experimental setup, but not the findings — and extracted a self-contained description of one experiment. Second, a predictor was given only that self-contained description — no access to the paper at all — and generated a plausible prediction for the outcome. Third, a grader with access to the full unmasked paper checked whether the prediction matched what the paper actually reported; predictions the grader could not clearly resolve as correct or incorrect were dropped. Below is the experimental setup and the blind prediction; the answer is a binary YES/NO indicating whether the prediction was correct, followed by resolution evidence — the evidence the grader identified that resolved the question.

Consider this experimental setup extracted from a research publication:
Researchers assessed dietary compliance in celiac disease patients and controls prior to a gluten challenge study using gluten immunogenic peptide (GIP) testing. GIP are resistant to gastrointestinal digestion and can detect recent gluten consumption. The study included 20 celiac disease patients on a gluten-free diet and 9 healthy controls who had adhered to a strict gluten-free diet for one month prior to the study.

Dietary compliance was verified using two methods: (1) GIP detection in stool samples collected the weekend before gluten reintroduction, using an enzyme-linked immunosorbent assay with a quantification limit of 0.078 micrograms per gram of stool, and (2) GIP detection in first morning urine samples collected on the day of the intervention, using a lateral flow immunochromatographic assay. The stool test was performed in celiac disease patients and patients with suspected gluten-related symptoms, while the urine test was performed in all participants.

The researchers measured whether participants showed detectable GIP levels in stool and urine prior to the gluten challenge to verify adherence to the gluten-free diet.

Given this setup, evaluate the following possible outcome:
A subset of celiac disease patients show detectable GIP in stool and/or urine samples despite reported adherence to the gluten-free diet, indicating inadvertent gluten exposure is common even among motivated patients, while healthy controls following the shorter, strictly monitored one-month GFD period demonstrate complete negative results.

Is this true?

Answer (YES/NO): NO